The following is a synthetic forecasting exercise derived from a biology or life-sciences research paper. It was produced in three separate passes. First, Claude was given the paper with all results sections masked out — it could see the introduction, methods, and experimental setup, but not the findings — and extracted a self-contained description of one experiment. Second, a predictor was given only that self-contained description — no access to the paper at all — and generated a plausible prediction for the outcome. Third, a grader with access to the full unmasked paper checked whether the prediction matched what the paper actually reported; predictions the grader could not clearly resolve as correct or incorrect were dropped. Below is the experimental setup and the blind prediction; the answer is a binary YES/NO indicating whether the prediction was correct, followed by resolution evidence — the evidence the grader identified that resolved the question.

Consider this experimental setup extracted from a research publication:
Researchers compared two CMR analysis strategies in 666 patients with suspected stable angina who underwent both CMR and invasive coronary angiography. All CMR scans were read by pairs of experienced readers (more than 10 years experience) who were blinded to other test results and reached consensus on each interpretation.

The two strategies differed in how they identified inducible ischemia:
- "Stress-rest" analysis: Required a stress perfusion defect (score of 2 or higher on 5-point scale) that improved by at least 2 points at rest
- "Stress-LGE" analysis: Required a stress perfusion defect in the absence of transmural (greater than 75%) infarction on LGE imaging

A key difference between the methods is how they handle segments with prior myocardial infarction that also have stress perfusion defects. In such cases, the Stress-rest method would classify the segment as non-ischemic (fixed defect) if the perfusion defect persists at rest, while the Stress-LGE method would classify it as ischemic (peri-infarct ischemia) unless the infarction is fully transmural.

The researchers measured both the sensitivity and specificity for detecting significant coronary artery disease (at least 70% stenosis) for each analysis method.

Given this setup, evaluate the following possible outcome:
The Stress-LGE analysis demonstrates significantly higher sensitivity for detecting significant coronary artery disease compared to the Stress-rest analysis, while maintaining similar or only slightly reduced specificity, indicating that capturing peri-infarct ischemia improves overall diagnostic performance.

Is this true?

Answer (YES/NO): NO